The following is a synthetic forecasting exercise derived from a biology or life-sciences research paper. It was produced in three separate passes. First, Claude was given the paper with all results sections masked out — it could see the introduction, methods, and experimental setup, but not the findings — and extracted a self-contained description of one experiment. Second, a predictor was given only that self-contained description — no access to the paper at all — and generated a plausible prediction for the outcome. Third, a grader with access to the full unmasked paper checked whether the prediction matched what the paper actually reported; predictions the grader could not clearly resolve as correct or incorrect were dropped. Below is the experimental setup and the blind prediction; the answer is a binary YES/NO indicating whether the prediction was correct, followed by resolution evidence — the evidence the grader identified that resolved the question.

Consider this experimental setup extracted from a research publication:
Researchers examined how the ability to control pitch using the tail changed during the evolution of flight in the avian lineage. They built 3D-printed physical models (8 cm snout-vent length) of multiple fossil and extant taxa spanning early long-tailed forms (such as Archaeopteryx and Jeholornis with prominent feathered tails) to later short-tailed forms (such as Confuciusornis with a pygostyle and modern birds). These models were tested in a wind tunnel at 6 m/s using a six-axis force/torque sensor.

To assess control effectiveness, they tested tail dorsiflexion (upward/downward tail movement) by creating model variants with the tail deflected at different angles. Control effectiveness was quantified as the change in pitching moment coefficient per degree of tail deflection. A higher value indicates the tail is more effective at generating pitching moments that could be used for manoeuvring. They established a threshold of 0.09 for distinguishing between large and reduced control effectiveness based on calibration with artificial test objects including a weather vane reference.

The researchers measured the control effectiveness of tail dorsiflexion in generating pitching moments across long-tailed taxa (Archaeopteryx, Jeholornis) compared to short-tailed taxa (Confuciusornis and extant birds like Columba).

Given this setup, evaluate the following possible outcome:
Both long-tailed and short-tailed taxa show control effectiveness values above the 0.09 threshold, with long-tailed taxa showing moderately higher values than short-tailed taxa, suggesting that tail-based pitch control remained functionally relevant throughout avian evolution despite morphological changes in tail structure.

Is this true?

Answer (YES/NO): NO